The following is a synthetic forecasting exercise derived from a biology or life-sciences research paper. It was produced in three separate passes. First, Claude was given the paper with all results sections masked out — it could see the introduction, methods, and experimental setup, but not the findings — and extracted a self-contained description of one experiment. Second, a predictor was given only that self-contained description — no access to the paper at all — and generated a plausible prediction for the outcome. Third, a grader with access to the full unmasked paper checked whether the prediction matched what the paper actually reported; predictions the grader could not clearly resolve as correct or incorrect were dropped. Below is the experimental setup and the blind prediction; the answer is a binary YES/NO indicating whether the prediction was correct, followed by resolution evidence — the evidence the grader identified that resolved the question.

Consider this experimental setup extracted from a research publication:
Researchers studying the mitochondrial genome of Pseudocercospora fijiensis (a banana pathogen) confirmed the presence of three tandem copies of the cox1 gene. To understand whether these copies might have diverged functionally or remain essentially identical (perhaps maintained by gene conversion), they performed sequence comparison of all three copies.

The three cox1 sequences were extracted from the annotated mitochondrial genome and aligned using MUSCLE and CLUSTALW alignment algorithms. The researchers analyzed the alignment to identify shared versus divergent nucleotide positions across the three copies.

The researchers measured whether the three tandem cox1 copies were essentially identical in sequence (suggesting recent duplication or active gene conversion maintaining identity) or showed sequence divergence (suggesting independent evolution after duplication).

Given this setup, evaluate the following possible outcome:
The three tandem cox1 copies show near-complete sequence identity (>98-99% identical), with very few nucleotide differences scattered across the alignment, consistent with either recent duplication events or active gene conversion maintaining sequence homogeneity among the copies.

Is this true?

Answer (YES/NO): NO